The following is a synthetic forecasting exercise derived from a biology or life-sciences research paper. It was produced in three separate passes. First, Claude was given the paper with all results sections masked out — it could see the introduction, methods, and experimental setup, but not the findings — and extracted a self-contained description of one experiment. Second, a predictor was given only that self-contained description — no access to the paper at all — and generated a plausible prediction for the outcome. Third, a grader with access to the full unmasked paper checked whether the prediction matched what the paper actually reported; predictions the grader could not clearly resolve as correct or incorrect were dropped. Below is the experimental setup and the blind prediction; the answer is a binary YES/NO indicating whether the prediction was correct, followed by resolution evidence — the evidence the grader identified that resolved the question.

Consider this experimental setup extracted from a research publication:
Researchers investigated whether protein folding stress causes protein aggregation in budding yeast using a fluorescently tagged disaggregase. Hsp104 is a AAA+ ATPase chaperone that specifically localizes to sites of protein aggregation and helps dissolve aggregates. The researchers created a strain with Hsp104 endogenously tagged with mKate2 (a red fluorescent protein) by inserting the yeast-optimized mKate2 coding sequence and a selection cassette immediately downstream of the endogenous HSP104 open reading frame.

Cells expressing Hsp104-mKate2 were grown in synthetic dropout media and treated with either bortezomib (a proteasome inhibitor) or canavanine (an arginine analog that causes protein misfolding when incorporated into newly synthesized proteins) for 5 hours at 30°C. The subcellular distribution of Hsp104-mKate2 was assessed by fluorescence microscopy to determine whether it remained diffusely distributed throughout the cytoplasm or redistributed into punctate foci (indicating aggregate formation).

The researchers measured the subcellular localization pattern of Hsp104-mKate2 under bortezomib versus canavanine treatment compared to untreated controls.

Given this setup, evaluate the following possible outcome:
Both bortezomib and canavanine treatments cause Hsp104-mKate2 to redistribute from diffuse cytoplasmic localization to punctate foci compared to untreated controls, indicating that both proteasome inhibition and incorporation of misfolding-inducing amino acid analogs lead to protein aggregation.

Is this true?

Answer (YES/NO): NO